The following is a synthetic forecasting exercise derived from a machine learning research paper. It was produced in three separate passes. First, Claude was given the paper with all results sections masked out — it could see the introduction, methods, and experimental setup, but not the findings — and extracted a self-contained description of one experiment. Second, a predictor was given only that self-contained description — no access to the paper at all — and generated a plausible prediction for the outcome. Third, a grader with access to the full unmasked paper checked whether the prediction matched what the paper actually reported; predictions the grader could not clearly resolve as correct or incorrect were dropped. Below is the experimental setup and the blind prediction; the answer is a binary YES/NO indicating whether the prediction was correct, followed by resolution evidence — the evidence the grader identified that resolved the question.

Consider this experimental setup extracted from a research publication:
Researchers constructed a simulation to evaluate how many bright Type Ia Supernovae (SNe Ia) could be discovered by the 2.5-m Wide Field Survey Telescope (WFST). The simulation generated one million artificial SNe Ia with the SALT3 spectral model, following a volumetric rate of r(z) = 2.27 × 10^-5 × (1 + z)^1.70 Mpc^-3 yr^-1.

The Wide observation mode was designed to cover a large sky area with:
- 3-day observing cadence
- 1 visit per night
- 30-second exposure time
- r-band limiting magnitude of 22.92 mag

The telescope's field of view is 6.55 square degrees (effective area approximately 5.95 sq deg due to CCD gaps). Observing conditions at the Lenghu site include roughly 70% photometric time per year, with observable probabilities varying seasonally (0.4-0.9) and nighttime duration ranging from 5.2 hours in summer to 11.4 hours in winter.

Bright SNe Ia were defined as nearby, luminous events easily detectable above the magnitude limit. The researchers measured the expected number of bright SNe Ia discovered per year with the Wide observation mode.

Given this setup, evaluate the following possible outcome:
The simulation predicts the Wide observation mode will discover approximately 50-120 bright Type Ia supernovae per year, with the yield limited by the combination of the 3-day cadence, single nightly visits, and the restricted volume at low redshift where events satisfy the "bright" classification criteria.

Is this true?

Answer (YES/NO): NO